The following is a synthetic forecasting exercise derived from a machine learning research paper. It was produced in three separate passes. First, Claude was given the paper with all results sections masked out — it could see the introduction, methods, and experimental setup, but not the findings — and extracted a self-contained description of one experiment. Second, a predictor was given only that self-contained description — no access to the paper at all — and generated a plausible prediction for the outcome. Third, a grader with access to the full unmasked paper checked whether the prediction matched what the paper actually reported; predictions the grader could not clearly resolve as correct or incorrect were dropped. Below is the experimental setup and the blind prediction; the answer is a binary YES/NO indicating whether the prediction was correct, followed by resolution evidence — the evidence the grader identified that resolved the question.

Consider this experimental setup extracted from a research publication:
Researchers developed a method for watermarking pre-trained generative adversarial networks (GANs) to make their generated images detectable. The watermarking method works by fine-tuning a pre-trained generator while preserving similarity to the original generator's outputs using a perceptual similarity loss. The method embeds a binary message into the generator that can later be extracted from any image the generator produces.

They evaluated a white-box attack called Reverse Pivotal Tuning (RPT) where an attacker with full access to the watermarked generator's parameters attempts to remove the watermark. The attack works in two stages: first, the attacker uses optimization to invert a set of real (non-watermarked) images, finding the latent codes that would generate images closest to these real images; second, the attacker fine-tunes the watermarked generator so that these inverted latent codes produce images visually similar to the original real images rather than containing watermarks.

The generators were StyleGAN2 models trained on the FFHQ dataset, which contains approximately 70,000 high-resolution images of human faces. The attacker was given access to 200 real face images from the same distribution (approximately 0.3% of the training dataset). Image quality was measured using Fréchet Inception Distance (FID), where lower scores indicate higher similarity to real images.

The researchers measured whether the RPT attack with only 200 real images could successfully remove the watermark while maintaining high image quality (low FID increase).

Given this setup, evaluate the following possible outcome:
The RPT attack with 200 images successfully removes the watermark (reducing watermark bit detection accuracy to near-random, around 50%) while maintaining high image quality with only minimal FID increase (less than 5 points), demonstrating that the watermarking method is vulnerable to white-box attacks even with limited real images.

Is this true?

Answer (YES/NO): YES